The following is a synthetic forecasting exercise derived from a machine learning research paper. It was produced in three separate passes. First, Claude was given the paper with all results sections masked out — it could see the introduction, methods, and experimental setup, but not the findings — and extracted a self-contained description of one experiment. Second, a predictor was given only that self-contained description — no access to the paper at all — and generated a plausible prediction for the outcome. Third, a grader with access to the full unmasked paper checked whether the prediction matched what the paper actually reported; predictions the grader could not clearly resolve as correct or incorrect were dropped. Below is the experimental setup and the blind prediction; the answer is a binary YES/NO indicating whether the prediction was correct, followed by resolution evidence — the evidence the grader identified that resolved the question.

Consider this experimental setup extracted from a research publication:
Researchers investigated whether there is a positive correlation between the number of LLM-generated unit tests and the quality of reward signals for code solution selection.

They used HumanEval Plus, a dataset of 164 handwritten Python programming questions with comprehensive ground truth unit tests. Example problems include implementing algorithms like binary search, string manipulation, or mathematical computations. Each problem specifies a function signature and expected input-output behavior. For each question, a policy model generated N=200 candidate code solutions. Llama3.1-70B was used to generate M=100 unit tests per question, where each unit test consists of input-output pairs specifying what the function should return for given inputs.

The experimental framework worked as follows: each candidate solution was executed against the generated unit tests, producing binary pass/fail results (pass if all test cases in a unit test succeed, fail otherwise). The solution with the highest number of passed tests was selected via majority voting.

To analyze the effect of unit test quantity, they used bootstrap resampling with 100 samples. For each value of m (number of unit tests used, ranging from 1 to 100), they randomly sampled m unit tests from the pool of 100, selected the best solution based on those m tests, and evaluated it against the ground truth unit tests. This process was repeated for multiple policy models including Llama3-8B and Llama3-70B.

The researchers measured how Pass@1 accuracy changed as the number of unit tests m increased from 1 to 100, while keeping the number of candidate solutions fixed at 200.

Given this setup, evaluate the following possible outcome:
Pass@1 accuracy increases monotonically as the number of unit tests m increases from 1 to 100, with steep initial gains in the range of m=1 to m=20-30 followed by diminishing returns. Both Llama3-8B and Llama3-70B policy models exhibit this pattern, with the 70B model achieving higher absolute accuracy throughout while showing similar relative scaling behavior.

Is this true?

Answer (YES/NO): NO